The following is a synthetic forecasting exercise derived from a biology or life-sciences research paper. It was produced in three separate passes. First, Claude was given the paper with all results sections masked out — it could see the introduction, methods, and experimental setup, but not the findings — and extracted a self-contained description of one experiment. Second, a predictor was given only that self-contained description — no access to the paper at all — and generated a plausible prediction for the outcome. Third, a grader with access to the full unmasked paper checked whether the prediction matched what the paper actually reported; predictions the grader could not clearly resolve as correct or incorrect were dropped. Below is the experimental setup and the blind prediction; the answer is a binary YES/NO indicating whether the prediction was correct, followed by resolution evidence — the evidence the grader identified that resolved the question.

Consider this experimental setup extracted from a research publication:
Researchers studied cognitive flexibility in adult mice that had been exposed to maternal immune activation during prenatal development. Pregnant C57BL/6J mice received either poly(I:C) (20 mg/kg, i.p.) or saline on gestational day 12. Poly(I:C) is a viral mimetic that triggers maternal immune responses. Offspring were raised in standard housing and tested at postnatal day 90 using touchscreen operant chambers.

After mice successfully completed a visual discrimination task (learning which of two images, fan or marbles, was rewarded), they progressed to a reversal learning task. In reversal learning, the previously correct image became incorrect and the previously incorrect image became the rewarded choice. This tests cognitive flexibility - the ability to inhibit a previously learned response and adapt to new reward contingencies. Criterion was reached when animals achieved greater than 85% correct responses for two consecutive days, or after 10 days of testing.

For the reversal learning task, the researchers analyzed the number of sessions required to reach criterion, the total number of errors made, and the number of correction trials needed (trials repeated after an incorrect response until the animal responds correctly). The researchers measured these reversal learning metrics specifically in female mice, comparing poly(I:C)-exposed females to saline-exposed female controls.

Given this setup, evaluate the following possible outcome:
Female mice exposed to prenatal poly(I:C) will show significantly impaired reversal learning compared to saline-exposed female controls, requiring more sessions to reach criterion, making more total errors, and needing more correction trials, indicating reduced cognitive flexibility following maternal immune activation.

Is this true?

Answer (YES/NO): NO